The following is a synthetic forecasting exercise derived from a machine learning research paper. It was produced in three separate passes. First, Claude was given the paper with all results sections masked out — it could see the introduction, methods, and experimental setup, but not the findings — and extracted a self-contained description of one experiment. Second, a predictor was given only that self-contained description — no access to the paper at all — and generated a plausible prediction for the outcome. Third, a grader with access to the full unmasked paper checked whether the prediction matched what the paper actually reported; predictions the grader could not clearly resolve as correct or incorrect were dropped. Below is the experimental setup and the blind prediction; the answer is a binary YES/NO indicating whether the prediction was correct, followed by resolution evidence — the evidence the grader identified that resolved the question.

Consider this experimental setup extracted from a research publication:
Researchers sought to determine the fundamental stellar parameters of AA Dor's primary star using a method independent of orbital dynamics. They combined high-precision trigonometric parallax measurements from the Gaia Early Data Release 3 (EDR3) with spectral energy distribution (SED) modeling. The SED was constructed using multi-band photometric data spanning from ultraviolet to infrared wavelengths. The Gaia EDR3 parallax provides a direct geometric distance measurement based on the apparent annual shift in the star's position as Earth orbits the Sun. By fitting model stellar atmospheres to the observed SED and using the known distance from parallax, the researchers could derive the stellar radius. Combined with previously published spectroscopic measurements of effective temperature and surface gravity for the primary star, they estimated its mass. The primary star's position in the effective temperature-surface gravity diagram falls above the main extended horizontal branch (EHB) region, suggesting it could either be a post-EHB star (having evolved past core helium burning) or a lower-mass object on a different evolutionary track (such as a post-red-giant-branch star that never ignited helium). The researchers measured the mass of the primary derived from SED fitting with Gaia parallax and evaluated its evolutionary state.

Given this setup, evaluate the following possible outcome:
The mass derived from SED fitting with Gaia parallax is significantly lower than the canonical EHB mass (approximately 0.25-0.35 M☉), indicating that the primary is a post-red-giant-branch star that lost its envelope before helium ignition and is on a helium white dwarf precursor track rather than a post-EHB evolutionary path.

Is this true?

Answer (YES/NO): NO